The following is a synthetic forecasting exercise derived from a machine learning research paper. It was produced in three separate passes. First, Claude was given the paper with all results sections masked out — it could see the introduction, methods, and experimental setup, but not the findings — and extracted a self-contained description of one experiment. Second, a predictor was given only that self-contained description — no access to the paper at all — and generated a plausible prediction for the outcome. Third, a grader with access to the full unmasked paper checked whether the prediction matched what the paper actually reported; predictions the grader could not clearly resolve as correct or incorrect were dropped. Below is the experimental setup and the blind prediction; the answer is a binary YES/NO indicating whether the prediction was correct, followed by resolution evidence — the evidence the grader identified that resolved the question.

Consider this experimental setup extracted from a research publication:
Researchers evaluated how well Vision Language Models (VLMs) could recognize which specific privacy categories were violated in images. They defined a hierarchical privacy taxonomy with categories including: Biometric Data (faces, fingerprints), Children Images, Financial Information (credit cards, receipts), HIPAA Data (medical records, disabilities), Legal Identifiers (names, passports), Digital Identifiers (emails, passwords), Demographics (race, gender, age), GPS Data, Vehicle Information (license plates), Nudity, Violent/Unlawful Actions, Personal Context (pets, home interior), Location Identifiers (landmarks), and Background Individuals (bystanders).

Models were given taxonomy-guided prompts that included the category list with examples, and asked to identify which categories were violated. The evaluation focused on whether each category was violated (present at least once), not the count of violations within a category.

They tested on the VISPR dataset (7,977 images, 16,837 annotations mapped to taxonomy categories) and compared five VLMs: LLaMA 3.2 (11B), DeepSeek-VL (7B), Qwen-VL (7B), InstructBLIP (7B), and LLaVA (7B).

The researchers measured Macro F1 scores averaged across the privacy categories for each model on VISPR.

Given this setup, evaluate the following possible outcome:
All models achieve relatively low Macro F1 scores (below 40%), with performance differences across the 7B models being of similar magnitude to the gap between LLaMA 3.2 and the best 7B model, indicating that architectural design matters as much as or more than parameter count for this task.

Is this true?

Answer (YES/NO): YES